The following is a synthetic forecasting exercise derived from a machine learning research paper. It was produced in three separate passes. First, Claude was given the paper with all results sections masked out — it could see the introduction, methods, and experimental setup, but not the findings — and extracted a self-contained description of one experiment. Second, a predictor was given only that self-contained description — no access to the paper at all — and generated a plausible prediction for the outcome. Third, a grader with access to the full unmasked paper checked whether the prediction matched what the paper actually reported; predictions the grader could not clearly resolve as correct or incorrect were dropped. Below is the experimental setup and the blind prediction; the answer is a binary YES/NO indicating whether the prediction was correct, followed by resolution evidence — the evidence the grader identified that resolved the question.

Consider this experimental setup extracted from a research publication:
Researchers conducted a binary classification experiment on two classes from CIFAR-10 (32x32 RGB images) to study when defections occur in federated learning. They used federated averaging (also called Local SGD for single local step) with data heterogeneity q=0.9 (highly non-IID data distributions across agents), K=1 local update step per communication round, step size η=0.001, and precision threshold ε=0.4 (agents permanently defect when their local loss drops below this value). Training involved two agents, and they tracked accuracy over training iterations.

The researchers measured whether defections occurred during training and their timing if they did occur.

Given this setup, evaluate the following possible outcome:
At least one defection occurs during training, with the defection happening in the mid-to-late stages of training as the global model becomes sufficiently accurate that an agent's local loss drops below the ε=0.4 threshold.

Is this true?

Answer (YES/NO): YES